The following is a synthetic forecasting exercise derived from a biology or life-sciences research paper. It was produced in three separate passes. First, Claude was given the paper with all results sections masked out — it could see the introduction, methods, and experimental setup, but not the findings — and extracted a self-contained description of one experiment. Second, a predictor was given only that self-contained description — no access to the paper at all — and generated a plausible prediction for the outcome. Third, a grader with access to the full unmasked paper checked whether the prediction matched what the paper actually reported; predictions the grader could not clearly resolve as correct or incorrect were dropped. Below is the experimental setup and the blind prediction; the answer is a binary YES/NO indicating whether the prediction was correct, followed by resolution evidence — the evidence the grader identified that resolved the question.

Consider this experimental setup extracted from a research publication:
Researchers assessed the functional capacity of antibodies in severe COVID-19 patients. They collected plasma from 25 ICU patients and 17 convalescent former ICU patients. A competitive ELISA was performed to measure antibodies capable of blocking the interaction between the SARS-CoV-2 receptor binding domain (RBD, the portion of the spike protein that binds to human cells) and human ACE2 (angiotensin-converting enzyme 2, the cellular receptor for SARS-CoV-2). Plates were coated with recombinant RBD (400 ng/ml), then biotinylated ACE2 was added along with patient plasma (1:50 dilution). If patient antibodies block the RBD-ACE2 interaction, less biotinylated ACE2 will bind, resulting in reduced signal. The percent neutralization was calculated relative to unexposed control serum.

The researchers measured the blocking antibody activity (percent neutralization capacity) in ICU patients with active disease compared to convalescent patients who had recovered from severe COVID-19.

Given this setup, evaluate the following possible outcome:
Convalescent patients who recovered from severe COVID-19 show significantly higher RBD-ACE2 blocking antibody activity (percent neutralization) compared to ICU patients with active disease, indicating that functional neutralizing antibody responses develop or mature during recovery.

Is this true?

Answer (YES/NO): NO